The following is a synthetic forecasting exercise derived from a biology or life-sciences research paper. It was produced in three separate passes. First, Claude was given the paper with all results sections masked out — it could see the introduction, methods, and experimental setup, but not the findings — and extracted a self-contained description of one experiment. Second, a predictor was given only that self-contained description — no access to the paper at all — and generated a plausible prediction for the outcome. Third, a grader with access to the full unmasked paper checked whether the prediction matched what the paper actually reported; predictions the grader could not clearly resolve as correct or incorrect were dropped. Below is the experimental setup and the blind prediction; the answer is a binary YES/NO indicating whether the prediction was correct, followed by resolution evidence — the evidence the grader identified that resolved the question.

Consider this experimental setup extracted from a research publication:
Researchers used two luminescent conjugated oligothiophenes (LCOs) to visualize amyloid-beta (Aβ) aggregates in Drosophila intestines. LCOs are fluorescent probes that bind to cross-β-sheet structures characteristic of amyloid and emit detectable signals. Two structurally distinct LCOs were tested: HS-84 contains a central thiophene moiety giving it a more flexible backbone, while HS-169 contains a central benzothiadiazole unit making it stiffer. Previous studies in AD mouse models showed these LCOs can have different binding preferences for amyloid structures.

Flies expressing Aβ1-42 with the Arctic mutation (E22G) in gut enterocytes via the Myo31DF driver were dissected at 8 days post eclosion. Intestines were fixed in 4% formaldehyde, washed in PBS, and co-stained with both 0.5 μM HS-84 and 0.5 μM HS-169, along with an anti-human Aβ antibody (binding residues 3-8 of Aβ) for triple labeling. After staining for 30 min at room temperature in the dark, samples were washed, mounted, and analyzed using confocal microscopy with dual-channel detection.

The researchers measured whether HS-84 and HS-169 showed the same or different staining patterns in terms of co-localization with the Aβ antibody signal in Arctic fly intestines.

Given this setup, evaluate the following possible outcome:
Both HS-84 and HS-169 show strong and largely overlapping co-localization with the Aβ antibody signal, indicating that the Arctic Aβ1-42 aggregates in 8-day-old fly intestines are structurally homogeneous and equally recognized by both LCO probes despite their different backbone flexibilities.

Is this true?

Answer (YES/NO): NO